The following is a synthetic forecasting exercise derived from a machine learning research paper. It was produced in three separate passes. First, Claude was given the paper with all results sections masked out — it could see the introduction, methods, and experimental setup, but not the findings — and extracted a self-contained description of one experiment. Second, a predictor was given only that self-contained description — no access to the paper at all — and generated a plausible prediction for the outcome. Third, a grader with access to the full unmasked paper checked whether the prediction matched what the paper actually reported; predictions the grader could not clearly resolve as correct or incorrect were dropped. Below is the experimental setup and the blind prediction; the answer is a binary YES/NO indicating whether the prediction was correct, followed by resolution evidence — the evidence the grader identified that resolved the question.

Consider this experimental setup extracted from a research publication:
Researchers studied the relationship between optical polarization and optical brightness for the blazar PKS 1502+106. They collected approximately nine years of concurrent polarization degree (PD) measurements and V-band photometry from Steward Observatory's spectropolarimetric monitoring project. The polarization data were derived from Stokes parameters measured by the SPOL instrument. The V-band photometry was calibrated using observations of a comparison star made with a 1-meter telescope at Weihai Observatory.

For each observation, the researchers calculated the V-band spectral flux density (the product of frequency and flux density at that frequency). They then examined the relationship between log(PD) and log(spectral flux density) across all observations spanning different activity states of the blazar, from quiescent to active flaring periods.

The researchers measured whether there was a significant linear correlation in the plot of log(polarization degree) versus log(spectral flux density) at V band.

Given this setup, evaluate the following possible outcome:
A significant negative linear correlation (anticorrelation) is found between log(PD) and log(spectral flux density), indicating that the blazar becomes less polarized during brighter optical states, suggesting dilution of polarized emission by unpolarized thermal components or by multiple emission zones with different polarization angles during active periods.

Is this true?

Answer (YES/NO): NO